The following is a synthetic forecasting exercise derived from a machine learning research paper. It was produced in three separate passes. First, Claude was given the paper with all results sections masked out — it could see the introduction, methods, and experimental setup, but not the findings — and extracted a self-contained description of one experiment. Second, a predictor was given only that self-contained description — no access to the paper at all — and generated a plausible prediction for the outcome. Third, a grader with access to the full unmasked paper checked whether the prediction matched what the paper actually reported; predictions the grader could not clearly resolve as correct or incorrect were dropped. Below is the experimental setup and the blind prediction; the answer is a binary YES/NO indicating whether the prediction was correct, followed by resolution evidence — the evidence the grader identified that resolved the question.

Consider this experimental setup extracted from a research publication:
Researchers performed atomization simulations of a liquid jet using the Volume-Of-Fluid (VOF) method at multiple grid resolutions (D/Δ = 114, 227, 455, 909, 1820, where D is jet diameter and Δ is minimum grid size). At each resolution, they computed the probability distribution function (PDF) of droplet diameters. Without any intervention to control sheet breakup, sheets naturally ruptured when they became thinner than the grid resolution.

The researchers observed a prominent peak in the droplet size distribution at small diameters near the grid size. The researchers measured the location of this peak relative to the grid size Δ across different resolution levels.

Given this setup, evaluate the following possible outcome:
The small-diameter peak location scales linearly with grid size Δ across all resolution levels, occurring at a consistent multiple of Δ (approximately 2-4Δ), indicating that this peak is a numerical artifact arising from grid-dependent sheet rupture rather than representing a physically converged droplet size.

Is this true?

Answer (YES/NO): YES